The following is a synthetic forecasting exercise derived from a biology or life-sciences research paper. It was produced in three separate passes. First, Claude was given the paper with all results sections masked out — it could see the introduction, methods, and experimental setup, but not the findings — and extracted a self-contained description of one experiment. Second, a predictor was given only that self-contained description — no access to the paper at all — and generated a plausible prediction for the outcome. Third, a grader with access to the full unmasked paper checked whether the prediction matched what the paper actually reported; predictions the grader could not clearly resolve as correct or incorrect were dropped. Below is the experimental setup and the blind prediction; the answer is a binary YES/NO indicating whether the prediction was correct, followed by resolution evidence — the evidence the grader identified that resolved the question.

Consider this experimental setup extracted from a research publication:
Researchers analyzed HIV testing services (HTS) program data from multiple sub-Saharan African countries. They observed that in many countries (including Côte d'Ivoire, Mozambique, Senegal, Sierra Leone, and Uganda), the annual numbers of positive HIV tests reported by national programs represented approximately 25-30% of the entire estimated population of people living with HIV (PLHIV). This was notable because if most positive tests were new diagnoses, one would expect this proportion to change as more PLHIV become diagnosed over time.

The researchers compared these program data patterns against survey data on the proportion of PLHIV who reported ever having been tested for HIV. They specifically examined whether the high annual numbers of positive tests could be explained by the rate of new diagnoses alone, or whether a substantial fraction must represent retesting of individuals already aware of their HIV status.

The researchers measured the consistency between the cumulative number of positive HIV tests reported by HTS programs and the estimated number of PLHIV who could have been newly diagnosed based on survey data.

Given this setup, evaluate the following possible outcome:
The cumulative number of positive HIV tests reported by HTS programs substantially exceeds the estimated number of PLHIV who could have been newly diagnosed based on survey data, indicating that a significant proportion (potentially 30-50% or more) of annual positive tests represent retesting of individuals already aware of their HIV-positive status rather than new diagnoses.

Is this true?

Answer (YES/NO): YES